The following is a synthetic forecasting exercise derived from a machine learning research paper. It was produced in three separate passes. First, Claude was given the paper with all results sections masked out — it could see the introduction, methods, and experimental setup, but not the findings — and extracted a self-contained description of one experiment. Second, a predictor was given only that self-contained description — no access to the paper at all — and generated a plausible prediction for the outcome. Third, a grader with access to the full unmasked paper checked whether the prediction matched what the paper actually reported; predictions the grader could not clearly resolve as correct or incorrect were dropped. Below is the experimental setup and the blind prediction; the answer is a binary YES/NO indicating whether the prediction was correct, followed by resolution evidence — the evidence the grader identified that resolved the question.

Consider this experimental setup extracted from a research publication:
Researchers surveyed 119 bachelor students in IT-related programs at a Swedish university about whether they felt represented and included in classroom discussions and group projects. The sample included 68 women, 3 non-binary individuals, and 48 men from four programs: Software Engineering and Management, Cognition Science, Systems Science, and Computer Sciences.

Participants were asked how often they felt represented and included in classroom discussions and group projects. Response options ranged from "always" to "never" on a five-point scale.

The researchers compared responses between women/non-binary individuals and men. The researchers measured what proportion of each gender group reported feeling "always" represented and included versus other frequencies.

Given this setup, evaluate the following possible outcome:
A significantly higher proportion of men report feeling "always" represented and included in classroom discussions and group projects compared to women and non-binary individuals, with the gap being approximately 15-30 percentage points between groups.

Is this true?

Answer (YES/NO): YES